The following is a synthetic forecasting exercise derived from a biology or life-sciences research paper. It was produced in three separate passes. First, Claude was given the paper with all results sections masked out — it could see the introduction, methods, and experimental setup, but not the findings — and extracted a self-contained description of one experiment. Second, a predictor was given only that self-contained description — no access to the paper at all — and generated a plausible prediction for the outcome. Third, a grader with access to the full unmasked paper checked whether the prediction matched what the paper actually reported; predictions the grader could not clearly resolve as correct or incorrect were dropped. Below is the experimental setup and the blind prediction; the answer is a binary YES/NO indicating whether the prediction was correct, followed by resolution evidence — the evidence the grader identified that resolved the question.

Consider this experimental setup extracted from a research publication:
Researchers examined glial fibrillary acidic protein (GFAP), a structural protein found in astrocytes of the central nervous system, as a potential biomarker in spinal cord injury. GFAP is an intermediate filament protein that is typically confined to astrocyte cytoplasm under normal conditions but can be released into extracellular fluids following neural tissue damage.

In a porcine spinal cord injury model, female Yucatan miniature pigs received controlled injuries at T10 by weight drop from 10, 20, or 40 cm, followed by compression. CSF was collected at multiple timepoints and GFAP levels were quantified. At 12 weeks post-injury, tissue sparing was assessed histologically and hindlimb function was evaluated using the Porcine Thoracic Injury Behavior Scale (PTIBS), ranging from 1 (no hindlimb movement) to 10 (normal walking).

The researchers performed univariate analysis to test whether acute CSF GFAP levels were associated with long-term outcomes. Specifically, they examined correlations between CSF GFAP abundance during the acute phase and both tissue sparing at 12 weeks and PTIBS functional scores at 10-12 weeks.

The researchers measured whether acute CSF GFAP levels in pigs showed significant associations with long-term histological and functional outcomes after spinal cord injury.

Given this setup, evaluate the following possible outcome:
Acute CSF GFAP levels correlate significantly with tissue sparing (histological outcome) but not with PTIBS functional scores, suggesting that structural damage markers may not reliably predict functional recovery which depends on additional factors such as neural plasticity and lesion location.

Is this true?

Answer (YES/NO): NO